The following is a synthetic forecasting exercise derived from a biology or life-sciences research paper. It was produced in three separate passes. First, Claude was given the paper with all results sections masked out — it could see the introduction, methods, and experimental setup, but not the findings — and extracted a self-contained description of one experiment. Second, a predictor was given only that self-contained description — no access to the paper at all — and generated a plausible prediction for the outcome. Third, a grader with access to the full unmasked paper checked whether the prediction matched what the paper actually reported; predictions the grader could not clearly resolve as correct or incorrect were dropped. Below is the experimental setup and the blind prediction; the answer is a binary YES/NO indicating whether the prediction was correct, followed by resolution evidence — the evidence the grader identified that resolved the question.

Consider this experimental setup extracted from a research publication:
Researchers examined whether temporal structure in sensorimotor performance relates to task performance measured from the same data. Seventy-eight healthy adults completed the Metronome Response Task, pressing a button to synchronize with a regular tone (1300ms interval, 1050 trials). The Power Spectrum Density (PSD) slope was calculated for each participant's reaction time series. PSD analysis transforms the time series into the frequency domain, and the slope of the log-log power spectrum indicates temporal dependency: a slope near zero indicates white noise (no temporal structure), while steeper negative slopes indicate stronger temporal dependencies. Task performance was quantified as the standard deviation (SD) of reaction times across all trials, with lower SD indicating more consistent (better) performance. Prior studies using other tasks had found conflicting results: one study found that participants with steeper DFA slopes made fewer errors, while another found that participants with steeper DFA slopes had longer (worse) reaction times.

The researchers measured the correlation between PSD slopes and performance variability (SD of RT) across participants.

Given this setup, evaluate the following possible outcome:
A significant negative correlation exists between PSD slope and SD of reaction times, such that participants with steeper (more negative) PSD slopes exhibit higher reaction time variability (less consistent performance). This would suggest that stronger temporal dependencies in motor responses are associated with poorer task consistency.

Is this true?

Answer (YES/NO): YES